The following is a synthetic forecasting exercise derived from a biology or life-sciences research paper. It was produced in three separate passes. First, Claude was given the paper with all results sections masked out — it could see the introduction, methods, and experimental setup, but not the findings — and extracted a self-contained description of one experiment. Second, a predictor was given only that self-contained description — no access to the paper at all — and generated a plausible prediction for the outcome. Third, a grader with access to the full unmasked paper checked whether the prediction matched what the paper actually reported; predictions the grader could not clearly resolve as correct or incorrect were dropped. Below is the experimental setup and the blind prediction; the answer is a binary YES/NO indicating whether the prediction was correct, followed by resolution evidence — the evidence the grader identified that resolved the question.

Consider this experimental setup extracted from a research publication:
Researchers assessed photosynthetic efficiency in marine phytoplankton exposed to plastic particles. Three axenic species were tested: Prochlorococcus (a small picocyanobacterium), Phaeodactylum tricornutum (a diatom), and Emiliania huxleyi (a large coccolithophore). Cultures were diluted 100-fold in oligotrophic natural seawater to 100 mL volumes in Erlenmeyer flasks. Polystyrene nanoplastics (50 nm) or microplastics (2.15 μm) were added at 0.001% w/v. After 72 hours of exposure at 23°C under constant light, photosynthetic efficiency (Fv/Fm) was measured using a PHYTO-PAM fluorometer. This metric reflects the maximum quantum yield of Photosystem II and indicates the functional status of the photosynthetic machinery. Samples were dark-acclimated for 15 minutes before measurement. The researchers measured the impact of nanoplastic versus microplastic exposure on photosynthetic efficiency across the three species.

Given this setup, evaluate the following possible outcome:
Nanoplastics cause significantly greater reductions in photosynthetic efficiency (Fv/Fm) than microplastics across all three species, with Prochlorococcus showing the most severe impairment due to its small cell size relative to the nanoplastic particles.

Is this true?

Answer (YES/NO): NO